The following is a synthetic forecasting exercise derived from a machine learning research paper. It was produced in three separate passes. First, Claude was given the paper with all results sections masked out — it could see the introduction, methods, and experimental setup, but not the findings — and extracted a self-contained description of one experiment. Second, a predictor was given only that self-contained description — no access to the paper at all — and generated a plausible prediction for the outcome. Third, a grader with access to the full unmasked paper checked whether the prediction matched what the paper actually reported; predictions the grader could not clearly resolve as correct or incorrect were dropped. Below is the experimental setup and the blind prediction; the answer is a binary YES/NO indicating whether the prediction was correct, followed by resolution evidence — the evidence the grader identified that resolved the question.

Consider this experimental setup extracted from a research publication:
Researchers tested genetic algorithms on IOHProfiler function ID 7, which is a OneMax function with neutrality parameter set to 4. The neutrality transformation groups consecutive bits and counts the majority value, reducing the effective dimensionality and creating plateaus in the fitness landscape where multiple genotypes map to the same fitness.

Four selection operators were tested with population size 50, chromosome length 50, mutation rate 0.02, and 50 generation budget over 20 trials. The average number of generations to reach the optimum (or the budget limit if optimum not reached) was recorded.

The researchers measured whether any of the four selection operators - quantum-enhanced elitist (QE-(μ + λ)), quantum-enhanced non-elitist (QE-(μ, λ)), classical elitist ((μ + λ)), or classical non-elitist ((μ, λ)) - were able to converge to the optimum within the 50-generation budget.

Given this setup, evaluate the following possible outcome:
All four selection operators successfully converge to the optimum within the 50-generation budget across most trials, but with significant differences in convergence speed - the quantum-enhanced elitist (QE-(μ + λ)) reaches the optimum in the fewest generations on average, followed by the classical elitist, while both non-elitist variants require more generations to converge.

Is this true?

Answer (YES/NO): NO